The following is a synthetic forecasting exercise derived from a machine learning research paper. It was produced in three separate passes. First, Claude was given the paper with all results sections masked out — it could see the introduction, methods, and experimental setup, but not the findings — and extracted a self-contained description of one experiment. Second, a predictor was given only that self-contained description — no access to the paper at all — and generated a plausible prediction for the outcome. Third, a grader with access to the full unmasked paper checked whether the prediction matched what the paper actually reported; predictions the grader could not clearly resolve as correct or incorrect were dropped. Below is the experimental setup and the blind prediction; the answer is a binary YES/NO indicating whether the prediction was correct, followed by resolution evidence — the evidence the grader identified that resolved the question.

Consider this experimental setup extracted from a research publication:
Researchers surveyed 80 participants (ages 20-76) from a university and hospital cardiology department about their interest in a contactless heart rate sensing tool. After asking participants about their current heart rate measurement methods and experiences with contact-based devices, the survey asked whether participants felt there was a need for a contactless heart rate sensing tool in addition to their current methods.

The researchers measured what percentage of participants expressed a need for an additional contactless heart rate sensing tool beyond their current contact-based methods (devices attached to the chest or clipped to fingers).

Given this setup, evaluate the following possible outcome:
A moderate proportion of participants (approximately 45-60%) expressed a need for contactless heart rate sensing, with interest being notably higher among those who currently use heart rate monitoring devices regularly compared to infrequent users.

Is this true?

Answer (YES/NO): NO